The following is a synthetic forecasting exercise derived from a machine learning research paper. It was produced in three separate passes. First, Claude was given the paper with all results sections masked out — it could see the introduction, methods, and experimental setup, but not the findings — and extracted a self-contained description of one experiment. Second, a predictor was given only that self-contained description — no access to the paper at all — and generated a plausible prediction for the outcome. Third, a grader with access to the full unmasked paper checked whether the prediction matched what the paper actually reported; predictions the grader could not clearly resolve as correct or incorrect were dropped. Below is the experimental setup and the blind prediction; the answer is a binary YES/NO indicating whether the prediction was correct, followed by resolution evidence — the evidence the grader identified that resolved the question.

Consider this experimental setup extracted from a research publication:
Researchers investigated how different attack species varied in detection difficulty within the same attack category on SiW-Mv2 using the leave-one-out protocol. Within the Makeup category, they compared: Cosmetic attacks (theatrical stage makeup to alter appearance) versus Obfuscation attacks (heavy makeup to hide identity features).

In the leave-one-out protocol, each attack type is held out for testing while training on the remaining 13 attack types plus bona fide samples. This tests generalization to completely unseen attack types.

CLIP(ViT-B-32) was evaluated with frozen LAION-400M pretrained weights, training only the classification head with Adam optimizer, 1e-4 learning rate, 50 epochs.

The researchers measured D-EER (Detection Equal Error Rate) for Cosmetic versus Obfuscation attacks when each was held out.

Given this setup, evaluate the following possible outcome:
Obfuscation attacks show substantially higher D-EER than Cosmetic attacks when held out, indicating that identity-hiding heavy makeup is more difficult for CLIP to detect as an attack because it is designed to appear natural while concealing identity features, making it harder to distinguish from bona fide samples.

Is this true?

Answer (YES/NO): NO